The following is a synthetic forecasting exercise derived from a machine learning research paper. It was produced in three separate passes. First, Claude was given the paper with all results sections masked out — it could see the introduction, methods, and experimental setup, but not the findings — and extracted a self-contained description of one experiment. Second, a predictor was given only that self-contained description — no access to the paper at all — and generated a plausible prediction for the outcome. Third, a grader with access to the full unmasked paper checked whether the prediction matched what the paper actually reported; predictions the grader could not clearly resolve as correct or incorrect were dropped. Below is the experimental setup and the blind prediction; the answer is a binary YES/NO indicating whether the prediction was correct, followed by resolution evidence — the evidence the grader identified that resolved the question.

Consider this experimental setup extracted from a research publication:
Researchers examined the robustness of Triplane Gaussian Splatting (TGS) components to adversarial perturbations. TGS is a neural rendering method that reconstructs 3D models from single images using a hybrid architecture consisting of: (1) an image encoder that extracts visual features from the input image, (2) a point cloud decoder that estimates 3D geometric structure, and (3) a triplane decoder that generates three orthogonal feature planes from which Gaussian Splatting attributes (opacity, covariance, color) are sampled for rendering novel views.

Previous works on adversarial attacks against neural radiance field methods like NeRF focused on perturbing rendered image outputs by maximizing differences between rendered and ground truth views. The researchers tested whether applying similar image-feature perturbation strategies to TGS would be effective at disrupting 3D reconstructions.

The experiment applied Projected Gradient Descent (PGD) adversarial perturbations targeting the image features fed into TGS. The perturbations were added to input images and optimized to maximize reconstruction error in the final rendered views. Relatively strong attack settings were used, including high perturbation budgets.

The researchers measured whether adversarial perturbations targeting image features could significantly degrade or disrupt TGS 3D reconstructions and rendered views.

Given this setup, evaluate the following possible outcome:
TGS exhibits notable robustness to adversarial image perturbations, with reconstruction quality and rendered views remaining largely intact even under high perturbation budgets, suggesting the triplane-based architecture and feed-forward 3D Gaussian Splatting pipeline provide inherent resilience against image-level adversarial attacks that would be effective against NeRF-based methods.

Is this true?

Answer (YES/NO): YES